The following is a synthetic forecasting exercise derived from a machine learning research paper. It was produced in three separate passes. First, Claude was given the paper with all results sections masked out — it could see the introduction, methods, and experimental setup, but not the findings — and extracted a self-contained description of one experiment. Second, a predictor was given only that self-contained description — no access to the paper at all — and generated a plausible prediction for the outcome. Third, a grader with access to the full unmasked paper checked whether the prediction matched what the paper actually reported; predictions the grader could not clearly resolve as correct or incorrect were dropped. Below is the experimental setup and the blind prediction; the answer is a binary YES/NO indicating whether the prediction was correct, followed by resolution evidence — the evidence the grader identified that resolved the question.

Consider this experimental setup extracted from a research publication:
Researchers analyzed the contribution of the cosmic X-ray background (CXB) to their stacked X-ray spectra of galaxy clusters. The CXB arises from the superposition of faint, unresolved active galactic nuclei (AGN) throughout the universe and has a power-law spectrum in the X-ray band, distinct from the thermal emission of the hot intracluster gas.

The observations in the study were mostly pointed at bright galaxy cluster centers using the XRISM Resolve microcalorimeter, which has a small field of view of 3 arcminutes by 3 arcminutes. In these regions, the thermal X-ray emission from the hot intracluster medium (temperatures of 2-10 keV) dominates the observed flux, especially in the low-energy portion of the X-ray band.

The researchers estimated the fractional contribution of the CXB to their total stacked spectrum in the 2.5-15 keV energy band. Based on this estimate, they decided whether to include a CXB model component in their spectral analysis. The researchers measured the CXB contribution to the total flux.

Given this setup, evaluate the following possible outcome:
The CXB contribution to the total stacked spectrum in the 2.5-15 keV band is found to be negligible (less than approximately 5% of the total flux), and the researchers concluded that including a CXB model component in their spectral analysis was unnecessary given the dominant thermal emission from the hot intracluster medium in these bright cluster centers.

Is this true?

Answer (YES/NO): YES